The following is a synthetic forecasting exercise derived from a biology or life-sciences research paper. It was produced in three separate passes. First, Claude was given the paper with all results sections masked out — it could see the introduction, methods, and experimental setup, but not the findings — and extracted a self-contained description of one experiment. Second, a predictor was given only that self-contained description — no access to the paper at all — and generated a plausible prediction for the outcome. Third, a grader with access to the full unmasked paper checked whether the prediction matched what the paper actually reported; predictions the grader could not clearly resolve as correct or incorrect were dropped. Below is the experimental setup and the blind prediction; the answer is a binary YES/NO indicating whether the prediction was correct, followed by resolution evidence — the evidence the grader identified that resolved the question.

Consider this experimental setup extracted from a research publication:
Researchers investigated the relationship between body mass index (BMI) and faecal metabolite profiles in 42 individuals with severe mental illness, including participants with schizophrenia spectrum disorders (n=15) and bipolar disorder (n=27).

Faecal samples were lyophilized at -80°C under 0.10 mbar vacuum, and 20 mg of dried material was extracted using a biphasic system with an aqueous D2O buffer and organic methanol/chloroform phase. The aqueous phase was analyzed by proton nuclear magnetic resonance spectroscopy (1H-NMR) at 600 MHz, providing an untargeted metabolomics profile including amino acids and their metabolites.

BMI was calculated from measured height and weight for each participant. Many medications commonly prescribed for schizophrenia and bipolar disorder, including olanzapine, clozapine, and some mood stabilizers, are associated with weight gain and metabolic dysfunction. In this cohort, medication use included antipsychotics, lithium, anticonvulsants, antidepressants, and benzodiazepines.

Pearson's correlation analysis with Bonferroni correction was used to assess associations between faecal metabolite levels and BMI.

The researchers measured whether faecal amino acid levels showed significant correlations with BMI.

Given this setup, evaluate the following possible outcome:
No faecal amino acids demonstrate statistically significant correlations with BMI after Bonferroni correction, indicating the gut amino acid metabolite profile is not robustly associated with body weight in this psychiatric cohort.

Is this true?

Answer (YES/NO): YES